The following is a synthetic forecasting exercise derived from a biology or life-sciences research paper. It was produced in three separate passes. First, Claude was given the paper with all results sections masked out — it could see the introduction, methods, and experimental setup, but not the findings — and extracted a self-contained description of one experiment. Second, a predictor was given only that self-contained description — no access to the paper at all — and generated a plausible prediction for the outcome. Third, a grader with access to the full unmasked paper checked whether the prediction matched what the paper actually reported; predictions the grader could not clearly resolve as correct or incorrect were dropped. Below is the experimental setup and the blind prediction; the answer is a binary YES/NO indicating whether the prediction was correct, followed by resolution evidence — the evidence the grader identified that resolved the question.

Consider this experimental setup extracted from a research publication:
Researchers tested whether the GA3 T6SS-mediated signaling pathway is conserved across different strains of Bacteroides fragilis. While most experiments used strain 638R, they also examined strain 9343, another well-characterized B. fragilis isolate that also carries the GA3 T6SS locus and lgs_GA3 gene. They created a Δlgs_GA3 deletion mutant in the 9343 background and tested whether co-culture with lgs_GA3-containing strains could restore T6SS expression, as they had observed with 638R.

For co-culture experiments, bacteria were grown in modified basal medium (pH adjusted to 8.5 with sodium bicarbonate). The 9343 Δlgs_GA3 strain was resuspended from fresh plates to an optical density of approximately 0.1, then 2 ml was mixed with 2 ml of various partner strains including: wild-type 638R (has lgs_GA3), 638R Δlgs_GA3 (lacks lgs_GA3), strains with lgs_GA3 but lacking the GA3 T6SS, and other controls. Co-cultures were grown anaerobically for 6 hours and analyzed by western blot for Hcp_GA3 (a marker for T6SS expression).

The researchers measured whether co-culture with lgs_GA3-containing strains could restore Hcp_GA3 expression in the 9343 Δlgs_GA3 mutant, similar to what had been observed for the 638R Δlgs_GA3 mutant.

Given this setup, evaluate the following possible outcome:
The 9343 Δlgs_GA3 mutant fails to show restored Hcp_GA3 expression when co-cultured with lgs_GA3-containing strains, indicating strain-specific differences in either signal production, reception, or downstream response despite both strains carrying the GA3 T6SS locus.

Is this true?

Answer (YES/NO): NO